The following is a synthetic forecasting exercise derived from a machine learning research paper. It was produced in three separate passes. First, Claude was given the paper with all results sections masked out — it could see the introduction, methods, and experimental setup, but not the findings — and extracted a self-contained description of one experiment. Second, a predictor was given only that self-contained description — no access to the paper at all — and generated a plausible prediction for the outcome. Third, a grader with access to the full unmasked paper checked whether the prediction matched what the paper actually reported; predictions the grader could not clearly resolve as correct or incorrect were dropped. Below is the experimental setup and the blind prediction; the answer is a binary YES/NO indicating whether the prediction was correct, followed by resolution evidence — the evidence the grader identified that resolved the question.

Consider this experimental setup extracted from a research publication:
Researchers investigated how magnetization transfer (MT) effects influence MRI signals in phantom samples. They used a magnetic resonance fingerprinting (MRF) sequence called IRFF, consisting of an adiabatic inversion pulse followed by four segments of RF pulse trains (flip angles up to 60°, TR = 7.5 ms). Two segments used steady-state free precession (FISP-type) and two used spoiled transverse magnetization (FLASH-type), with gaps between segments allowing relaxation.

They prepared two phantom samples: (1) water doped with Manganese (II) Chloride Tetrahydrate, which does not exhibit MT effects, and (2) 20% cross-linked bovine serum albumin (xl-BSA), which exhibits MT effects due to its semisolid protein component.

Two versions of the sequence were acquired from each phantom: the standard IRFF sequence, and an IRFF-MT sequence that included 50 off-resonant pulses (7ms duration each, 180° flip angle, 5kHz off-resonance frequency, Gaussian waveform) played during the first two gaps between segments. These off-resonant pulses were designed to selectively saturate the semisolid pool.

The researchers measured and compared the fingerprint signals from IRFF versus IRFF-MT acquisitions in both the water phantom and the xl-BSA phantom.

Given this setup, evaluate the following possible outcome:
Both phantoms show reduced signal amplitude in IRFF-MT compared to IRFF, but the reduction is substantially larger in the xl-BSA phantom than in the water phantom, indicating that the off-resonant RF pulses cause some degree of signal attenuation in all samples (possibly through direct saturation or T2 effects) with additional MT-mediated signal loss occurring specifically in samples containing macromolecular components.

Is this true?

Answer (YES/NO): NO